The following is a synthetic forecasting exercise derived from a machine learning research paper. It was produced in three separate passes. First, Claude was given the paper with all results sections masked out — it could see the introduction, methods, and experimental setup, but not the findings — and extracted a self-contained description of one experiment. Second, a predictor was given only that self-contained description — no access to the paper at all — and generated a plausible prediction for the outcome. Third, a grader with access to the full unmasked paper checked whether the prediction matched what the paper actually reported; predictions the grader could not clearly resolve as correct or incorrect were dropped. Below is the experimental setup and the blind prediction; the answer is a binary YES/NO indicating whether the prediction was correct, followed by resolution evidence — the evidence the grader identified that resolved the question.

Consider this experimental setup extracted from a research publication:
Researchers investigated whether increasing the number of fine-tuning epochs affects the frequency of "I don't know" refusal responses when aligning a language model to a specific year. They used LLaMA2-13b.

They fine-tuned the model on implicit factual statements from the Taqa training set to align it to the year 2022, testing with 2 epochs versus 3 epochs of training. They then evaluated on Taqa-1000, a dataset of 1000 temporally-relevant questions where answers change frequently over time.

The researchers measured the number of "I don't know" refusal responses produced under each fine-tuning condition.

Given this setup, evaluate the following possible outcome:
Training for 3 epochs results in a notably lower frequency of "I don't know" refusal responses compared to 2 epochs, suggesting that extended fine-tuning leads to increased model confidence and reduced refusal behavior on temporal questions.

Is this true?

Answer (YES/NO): YES